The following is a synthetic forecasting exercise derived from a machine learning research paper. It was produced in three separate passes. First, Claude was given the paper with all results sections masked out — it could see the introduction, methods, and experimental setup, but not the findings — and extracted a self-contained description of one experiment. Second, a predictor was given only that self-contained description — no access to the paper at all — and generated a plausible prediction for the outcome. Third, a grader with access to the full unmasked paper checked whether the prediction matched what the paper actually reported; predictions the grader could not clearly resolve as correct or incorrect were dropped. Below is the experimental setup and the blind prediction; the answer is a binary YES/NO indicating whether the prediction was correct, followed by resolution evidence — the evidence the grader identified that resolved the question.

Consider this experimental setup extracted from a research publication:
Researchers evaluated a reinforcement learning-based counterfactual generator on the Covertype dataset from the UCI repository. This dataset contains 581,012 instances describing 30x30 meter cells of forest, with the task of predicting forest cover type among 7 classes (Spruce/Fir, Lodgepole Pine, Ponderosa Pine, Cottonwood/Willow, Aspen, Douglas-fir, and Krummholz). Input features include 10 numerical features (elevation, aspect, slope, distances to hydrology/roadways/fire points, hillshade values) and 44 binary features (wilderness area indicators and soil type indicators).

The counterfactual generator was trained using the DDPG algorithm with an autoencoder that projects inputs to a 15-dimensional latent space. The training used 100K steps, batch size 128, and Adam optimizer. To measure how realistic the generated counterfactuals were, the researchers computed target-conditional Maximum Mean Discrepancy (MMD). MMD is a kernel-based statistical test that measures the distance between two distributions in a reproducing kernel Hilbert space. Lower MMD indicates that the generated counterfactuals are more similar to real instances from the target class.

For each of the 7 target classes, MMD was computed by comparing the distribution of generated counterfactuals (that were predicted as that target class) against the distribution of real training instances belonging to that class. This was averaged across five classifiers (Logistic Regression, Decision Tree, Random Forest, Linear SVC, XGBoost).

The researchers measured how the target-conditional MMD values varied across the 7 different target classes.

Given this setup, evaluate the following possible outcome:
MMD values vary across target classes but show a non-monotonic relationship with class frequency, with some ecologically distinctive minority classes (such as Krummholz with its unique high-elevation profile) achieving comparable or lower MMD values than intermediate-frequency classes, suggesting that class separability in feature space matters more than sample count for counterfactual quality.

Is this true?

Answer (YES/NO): YES